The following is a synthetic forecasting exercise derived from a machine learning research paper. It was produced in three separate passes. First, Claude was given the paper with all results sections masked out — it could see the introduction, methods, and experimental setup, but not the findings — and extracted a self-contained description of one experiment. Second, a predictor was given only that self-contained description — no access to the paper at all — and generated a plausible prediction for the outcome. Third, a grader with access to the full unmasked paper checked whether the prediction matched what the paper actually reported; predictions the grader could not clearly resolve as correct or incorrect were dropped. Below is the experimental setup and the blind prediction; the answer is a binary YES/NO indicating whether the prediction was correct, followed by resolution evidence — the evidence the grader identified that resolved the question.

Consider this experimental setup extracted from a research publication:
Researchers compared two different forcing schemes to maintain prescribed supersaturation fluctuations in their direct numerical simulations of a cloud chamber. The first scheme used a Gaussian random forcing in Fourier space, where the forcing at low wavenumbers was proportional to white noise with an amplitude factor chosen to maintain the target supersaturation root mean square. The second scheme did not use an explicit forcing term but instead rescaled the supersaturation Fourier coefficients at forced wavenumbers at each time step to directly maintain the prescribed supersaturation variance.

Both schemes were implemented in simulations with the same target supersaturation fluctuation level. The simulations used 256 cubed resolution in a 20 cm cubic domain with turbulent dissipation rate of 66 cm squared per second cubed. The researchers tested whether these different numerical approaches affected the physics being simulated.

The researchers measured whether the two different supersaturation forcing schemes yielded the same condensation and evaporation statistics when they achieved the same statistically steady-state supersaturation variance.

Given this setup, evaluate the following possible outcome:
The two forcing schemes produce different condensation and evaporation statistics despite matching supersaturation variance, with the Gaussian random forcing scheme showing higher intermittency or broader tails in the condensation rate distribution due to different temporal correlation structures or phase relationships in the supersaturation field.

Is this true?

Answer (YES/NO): NO